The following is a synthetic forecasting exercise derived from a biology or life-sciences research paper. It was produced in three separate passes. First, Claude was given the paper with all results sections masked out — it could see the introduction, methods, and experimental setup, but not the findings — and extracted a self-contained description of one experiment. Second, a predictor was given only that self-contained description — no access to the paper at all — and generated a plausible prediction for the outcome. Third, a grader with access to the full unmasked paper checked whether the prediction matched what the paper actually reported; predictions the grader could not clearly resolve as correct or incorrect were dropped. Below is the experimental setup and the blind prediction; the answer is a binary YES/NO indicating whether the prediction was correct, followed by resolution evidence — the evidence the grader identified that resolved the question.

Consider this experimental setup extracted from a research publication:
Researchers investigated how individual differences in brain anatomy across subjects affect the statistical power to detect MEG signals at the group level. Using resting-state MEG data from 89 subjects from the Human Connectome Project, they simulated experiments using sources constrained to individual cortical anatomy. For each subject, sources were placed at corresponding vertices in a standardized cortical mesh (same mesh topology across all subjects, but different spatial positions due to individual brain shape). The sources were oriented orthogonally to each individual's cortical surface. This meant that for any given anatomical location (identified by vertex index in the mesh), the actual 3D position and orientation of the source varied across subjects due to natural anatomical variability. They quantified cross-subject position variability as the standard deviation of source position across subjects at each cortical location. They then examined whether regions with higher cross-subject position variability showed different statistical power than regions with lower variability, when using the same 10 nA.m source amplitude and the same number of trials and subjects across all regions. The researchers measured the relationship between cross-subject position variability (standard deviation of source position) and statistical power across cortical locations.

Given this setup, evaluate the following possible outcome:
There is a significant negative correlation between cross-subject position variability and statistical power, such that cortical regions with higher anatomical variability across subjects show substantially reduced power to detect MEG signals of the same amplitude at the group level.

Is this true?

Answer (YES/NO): NO